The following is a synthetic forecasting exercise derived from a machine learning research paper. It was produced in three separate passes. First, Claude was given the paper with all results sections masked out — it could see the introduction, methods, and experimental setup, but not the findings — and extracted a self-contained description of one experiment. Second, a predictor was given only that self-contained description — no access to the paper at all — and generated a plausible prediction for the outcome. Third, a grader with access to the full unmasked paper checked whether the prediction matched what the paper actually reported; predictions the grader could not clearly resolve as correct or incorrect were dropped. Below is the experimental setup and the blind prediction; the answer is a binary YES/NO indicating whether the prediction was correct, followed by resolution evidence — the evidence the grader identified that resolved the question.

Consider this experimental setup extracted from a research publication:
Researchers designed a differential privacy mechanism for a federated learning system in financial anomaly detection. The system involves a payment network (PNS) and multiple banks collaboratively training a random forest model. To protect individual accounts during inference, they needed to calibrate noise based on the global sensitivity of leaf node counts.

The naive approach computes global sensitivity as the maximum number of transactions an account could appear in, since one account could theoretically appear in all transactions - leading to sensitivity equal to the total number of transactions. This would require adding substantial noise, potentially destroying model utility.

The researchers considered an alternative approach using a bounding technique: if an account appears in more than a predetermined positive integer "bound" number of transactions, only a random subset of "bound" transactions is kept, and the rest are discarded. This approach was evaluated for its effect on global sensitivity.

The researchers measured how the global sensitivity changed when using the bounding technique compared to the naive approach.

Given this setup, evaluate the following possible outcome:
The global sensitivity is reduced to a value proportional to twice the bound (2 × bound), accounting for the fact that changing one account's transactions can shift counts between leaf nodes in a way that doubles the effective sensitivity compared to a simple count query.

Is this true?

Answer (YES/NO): NO